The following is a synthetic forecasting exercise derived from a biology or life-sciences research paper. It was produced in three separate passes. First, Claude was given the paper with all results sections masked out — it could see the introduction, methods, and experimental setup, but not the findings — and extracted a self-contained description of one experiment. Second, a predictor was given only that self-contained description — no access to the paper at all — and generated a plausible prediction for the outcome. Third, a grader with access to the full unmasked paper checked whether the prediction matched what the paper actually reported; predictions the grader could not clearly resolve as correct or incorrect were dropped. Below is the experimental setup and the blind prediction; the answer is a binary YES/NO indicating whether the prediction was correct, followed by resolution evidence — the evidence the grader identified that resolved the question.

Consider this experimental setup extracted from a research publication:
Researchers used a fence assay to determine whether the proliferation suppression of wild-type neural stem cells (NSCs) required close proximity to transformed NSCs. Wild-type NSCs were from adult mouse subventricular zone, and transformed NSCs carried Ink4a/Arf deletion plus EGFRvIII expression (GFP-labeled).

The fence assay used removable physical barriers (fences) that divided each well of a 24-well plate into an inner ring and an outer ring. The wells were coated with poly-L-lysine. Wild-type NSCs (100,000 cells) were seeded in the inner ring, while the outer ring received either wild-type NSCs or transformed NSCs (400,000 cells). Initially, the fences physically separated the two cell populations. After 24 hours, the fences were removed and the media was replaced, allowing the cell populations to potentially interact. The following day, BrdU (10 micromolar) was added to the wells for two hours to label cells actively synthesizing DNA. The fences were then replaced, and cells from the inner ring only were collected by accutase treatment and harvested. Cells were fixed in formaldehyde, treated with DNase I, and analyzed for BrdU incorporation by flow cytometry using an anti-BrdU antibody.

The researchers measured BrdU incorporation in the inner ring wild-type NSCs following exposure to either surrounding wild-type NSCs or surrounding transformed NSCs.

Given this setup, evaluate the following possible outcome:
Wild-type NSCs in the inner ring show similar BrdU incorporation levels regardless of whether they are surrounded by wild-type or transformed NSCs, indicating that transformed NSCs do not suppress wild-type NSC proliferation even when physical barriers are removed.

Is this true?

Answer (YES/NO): YES